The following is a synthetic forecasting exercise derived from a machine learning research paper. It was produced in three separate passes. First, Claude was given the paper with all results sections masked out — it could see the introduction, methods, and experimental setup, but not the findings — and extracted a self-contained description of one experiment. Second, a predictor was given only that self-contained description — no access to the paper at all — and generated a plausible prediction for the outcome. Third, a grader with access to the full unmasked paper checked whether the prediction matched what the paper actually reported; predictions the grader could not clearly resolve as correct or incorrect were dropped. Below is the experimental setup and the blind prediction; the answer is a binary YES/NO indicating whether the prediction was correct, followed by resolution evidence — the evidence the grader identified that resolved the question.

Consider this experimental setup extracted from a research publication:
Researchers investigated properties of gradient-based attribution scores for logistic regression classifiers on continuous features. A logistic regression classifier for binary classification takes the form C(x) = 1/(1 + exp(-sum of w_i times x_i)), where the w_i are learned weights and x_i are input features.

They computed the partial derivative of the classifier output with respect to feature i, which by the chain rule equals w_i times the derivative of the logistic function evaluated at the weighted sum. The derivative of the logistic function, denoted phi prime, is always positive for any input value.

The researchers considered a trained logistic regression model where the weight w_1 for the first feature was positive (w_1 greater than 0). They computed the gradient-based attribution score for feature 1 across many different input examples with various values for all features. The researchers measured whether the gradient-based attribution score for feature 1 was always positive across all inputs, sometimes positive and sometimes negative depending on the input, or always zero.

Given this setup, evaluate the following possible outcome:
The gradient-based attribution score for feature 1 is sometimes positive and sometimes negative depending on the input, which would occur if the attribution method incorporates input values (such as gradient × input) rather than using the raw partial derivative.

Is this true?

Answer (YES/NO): NO